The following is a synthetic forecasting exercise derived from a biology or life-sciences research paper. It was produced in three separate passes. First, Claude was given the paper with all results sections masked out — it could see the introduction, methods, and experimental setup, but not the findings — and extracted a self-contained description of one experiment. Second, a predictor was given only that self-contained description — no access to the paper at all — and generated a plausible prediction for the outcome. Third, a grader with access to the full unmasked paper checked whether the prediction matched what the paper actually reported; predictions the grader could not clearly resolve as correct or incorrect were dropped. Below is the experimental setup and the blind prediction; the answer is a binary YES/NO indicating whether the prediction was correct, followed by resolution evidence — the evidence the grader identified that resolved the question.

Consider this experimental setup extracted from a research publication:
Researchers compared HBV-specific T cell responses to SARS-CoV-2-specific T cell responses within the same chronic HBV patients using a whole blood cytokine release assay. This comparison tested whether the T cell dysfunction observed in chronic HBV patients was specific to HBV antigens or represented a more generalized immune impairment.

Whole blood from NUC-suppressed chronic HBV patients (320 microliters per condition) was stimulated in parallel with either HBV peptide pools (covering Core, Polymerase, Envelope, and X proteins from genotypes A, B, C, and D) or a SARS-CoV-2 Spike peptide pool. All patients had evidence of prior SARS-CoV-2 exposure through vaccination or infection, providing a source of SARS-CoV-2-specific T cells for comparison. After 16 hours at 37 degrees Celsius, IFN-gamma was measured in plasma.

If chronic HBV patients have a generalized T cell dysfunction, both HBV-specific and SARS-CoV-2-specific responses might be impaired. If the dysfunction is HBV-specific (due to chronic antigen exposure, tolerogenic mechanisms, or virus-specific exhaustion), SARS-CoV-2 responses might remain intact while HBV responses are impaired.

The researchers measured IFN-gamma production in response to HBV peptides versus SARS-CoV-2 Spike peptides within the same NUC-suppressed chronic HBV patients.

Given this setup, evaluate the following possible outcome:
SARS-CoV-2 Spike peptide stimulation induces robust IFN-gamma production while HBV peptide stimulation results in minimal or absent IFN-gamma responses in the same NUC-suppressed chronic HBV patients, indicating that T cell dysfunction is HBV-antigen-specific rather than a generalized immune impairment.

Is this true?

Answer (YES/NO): YES